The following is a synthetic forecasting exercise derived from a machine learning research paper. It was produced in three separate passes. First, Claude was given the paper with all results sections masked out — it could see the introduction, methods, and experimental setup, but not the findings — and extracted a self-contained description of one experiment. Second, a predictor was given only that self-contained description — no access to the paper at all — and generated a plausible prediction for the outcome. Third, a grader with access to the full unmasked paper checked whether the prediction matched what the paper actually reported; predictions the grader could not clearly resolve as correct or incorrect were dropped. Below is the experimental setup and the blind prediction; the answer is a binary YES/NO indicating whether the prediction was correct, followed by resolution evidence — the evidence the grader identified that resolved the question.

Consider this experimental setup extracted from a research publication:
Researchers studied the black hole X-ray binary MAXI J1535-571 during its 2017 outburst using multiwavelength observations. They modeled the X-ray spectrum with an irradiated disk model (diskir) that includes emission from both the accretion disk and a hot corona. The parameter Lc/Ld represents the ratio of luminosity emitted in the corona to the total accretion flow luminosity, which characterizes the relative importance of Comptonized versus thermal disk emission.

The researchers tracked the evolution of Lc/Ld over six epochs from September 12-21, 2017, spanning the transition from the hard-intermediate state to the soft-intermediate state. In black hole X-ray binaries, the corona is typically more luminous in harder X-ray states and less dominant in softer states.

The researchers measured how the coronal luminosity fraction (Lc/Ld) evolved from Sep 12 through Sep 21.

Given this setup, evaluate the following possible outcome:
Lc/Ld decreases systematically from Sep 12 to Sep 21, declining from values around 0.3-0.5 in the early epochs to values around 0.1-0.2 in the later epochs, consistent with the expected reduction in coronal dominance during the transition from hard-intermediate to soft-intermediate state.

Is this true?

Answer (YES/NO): NO